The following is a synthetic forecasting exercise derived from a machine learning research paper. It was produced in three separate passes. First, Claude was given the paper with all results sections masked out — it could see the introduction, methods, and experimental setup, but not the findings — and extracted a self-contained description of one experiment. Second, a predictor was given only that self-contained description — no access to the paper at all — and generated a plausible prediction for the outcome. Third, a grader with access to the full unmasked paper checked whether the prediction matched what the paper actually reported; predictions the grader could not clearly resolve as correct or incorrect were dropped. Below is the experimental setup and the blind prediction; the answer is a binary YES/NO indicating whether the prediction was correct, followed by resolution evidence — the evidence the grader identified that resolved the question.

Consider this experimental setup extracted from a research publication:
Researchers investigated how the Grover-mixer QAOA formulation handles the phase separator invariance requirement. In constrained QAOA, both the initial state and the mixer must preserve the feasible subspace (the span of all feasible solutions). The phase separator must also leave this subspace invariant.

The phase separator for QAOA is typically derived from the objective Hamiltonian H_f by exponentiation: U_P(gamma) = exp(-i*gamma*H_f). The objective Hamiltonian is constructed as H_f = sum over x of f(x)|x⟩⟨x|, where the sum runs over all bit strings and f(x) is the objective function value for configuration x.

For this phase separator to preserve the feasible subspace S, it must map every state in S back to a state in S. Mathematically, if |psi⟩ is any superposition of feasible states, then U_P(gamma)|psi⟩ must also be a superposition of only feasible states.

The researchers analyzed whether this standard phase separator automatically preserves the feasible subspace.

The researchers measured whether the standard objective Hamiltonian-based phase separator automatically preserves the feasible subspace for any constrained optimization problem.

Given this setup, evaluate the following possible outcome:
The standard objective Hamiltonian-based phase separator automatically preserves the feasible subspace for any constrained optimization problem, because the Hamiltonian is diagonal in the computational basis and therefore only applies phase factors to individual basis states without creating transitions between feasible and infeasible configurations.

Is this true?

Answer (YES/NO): YES